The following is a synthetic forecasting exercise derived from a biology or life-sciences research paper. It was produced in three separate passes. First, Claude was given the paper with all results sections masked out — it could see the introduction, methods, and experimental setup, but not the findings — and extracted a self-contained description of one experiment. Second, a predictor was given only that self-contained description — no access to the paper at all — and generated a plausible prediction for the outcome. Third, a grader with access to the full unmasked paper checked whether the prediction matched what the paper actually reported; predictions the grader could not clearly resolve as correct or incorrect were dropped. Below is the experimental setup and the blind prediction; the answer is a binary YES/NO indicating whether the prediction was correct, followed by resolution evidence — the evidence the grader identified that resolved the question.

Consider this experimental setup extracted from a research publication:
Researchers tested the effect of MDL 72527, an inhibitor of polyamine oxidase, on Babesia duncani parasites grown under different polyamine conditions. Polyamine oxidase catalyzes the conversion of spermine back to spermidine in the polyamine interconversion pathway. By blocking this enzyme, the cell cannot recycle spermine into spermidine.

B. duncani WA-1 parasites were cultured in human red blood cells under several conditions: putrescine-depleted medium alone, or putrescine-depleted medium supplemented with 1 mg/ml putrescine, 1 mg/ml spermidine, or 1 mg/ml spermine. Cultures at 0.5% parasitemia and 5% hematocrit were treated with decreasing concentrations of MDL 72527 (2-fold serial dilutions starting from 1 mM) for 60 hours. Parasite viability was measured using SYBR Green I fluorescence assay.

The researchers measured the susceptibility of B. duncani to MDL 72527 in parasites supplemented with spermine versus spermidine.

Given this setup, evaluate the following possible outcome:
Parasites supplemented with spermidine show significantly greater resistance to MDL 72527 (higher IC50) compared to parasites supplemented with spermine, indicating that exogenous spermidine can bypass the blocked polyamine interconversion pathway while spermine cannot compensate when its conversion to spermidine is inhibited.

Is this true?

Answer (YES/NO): YES